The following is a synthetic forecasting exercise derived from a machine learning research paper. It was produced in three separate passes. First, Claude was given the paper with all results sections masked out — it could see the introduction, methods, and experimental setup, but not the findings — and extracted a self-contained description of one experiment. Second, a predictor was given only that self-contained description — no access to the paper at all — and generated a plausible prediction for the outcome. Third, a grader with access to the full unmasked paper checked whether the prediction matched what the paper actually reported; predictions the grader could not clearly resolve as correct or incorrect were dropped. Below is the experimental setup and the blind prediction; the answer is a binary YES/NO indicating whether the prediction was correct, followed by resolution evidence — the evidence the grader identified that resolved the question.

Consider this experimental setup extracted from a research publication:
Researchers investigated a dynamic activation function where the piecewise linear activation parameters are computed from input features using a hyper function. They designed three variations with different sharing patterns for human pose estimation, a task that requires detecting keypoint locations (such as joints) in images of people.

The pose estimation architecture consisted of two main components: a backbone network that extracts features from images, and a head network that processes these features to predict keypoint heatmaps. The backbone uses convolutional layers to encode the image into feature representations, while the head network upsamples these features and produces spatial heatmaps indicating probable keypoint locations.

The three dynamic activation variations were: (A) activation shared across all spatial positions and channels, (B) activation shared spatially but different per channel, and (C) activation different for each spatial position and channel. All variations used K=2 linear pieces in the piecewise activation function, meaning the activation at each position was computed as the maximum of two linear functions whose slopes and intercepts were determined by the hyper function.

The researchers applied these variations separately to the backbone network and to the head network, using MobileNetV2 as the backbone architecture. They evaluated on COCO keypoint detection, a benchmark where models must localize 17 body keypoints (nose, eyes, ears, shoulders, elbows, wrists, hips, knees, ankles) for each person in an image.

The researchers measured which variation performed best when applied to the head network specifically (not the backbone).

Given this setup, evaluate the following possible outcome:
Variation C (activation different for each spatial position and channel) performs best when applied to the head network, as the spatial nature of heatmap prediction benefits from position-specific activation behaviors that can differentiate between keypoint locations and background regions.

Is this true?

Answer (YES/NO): YES